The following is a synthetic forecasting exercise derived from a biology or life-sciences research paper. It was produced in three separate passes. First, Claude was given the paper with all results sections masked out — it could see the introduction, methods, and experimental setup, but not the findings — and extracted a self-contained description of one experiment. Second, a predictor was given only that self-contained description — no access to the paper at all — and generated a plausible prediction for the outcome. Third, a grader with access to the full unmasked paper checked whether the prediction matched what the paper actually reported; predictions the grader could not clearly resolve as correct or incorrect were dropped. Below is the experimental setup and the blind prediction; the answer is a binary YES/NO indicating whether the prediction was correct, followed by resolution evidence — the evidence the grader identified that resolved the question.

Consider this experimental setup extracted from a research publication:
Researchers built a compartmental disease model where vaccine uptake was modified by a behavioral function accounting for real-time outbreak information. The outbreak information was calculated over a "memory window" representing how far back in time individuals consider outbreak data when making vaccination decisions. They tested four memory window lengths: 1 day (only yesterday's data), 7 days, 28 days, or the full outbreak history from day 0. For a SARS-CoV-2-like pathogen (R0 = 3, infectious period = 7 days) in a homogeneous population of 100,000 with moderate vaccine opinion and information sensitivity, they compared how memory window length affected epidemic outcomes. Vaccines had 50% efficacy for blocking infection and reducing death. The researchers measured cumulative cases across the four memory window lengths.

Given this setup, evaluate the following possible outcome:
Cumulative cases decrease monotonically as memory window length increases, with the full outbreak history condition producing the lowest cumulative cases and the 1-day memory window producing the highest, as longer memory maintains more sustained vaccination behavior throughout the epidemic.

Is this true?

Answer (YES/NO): NO